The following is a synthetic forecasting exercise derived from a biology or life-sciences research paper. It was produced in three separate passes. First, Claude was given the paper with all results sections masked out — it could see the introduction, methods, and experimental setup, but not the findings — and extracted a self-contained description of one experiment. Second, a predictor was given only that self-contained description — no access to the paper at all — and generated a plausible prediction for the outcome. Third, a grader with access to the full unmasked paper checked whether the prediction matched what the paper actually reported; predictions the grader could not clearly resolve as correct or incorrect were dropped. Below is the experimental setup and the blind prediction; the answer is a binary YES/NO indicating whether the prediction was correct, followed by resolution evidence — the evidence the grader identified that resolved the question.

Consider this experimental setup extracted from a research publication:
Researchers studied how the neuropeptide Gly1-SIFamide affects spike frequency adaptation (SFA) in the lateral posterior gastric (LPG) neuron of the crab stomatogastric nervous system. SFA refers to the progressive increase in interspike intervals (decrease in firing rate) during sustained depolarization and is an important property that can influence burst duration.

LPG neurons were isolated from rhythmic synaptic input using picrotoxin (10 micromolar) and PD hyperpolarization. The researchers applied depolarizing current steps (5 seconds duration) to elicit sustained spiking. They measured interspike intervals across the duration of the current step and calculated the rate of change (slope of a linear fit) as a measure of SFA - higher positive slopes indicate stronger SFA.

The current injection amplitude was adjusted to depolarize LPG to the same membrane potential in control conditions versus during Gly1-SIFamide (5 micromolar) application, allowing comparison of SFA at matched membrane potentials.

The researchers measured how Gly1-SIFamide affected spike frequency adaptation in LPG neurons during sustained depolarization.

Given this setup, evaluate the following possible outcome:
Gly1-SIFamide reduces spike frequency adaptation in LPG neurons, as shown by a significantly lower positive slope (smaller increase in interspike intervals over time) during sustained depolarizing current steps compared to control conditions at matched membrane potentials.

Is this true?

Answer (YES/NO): YES